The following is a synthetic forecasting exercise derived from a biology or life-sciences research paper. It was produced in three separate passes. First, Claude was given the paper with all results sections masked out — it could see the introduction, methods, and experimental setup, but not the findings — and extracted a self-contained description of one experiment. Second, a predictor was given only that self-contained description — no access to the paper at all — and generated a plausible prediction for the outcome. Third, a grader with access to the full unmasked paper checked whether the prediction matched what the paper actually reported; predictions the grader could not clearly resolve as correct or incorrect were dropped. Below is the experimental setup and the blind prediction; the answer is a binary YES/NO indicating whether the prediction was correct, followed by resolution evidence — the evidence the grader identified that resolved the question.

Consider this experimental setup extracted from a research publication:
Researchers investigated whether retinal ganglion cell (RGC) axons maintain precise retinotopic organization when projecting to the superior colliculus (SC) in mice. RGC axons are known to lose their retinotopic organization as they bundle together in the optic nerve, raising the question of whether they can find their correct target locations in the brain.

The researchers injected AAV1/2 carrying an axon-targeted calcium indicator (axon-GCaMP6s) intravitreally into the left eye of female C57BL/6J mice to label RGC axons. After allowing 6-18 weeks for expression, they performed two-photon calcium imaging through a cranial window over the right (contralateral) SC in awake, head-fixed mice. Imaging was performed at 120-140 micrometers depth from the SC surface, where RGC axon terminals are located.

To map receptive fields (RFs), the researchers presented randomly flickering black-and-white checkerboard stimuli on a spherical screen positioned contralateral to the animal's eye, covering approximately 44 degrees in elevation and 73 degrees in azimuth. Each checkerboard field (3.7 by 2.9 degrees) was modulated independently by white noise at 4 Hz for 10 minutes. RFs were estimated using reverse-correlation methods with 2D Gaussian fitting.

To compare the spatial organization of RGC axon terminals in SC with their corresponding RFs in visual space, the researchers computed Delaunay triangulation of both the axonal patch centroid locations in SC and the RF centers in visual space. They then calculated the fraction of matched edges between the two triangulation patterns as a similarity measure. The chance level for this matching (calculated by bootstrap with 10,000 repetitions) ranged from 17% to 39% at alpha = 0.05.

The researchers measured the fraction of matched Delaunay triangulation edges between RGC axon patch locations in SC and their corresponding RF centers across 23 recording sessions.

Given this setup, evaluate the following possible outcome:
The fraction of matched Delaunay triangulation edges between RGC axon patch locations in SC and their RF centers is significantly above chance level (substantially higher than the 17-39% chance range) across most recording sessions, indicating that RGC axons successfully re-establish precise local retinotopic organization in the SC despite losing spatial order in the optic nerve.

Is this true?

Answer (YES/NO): YES